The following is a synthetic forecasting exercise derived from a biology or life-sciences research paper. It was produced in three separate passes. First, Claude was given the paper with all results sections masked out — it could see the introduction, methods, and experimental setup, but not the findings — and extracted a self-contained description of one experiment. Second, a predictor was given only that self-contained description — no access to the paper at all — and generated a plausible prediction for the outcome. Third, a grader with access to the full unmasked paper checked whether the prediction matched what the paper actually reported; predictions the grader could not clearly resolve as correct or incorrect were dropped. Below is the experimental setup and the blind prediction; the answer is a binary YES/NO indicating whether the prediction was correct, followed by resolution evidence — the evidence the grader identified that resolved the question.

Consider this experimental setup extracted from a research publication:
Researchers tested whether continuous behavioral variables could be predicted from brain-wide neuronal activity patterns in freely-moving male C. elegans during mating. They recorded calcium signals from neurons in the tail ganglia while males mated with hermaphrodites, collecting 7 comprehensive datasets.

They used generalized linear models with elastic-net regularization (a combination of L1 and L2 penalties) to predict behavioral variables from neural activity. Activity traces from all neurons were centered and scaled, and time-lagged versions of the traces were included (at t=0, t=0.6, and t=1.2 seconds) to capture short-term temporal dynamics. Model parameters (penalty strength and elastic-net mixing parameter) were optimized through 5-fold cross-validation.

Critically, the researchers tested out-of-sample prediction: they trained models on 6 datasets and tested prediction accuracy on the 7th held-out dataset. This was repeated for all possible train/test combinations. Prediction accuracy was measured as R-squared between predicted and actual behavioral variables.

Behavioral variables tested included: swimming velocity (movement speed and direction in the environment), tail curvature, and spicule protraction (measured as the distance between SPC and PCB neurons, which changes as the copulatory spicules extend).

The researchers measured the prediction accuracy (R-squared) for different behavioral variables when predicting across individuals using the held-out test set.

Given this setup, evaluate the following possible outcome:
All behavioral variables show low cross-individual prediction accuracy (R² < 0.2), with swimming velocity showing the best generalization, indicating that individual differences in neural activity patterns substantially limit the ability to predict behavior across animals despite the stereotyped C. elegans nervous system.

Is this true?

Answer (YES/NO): NO